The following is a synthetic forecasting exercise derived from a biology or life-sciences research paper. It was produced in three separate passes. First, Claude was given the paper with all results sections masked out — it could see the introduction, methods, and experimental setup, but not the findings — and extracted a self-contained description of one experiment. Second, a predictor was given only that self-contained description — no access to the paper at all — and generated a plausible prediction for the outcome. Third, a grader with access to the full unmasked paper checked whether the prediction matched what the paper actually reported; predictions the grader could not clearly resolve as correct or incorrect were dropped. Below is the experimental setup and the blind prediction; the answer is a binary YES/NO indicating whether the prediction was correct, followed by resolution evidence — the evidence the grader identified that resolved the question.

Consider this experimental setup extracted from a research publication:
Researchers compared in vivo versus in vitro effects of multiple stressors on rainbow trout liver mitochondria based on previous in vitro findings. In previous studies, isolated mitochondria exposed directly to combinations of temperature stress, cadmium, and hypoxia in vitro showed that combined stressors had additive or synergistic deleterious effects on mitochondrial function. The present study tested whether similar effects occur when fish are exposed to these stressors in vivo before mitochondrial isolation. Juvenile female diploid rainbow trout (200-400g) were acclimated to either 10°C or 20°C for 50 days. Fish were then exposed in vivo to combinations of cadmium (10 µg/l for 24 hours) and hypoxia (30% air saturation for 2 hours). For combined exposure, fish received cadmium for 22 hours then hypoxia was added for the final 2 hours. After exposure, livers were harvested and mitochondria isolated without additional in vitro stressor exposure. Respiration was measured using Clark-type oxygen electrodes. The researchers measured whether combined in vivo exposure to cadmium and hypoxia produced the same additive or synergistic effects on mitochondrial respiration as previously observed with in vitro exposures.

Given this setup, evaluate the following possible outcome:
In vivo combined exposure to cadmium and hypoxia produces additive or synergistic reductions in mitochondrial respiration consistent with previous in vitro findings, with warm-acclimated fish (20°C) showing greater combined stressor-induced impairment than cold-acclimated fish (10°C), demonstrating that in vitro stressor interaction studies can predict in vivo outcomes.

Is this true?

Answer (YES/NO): NO